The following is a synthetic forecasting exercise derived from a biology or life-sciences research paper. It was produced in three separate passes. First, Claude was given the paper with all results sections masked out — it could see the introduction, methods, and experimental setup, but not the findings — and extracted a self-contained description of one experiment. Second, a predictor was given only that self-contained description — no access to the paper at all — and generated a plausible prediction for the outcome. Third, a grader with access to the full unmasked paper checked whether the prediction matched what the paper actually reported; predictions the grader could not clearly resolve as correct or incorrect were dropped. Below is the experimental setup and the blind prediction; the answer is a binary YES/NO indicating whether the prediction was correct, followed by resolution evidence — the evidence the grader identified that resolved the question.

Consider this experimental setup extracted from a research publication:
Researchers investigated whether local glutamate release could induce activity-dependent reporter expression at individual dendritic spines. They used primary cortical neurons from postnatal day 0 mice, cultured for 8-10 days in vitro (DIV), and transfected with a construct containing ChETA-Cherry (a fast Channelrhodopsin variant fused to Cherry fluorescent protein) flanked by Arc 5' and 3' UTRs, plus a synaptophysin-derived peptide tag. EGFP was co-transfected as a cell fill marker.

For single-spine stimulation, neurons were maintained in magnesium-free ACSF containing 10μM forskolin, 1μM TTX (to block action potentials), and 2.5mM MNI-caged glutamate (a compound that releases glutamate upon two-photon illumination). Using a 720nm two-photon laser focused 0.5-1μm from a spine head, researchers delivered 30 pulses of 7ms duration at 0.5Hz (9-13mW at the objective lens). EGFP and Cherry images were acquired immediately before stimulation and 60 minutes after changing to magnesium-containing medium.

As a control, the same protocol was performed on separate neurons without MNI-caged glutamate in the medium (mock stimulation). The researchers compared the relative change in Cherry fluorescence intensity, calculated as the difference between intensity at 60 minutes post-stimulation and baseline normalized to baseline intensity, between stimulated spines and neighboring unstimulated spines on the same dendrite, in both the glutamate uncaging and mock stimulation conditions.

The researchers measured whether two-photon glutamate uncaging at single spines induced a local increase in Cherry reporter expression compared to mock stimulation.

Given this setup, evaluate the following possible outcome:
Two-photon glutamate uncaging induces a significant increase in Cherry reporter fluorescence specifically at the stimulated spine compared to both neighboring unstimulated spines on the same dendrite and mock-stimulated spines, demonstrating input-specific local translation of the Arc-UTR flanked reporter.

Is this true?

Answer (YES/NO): YES